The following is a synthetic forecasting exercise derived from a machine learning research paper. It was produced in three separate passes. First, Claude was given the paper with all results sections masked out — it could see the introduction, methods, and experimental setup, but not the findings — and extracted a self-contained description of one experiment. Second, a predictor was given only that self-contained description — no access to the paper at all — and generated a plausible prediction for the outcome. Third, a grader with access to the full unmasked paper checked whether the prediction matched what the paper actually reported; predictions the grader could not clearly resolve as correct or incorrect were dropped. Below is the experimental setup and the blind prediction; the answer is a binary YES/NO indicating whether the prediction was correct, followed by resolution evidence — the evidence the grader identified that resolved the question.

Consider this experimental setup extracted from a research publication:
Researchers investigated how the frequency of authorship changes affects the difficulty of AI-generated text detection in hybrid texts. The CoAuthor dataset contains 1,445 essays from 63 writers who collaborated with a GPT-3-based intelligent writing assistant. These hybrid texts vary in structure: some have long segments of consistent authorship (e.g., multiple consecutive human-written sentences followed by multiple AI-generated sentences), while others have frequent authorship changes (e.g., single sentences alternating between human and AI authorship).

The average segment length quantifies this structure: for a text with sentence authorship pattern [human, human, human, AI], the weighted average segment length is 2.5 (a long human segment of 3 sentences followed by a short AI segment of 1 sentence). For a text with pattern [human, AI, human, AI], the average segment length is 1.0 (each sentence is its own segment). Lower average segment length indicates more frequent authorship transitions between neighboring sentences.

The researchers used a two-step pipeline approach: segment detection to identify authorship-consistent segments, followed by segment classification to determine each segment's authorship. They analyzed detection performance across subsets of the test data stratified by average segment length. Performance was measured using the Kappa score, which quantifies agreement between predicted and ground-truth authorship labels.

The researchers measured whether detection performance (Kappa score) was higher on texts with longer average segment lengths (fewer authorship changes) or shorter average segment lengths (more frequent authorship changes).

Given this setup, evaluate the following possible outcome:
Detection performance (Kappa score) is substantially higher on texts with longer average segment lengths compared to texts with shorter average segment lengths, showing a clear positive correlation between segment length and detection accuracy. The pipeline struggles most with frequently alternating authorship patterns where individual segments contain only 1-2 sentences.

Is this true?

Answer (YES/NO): YES